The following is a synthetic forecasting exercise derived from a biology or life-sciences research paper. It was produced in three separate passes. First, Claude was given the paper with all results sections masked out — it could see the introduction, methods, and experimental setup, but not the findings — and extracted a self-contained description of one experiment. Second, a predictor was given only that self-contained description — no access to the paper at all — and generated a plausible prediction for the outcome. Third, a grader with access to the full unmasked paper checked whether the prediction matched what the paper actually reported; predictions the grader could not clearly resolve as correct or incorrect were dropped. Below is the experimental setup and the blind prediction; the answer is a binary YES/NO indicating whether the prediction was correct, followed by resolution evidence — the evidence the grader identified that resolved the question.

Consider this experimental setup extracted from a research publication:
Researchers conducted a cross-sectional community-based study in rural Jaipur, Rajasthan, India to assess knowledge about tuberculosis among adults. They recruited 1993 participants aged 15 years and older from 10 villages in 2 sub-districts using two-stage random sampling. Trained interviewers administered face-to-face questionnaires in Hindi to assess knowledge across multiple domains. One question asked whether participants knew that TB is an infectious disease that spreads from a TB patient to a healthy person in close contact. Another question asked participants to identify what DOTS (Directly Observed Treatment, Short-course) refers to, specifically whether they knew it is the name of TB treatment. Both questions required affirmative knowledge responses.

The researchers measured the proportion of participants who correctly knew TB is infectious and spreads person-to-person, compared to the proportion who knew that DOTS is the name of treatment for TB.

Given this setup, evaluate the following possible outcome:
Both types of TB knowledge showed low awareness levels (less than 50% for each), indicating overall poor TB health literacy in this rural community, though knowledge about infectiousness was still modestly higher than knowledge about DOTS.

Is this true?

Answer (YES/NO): NO